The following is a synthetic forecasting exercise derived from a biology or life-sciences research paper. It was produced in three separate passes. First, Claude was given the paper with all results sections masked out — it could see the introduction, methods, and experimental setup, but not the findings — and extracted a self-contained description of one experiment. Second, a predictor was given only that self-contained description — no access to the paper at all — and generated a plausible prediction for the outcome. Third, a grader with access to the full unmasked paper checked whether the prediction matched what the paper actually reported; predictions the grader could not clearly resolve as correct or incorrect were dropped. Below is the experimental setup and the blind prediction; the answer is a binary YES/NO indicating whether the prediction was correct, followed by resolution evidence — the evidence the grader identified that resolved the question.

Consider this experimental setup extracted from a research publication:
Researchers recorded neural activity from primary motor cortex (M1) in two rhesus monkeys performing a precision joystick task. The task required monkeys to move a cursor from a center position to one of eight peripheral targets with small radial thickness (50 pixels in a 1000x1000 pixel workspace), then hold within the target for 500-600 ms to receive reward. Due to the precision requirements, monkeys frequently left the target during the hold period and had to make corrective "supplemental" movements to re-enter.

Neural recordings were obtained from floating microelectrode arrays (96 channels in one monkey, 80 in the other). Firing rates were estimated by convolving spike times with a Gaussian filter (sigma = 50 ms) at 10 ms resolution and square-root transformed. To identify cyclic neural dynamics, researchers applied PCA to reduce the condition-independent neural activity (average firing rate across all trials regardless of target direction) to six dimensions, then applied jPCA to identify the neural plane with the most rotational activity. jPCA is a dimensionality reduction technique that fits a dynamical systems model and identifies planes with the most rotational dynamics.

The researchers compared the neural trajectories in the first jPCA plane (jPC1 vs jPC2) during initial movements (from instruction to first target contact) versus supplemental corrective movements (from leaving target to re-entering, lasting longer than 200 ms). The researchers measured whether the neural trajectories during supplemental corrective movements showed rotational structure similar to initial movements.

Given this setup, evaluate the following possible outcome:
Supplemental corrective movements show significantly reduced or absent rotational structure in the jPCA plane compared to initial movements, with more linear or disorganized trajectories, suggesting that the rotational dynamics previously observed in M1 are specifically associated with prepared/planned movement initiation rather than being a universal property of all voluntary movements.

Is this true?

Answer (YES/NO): NO